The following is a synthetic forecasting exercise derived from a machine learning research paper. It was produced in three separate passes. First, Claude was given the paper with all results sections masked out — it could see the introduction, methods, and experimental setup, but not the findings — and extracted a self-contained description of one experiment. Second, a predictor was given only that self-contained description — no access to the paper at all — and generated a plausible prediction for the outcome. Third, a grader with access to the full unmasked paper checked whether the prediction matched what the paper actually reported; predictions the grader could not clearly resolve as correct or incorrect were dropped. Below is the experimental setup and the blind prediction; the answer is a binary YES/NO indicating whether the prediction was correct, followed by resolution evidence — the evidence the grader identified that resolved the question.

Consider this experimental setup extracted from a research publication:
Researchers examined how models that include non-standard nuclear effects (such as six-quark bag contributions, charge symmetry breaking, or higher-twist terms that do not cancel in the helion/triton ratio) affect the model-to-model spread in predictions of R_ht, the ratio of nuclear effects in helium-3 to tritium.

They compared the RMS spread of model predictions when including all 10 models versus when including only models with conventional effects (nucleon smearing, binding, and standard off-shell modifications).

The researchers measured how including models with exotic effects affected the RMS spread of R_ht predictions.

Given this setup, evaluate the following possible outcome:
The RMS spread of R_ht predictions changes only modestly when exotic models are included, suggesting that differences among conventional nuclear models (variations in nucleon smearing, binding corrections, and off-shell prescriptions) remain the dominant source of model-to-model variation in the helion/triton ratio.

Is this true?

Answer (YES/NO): NO